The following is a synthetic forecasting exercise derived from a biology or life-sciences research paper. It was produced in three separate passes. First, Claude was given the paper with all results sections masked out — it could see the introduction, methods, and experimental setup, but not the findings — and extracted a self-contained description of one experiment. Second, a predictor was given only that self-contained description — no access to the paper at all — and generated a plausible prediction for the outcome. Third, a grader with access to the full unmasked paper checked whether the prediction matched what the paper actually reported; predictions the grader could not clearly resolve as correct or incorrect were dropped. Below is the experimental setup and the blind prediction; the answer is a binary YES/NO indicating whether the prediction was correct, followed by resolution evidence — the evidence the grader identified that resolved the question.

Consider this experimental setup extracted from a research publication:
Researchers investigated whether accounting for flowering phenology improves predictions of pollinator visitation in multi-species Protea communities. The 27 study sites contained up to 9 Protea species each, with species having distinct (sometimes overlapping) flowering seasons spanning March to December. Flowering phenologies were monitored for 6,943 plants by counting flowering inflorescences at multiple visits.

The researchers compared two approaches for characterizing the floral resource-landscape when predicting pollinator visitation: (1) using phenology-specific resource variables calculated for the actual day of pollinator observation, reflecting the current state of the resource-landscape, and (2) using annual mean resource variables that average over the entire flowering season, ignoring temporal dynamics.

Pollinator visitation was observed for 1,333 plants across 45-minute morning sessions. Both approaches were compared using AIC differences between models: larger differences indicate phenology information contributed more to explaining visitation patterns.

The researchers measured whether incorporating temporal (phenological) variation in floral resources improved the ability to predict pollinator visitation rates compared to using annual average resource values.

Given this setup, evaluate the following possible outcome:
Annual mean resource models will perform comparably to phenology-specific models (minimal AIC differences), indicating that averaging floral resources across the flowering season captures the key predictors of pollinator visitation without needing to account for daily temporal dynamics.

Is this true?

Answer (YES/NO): NO